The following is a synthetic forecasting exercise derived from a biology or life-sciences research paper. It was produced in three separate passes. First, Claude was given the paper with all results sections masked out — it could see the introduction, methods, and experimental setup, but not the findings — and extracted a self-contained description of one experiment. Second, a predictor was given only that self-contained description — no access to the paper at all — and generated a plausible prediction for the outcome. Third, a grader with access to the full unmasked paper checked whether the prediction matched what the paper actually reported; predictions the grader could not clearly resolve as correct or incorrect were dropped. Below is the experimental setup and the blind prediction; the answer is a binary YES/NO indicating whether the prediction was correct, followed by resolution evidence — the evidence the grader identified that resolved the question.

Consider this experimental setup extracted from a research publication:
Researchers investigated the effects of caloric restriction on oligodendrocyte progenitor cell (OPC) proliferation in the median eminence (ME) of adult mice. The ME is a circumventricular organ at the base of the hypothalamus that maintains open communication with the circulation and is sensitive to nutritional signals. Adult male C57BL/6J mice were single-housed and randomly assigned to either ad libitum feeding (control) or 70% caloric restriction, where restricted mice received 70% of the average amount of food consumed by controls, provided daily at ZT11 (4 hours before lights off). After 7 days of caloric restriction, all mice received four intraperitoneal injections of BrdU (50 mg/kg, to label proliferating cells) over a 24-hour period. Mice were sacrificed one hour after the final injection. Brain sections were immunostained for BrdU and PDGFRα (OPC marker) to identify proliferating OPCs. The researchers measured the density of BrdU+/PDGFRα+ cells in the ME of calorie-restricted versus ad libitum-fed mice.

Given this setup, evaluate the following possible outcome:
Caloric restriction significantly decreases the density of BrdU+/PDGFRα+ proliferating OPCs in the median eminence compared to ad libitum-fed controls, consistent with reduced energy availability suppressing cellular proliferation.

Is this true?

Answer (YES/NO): YES